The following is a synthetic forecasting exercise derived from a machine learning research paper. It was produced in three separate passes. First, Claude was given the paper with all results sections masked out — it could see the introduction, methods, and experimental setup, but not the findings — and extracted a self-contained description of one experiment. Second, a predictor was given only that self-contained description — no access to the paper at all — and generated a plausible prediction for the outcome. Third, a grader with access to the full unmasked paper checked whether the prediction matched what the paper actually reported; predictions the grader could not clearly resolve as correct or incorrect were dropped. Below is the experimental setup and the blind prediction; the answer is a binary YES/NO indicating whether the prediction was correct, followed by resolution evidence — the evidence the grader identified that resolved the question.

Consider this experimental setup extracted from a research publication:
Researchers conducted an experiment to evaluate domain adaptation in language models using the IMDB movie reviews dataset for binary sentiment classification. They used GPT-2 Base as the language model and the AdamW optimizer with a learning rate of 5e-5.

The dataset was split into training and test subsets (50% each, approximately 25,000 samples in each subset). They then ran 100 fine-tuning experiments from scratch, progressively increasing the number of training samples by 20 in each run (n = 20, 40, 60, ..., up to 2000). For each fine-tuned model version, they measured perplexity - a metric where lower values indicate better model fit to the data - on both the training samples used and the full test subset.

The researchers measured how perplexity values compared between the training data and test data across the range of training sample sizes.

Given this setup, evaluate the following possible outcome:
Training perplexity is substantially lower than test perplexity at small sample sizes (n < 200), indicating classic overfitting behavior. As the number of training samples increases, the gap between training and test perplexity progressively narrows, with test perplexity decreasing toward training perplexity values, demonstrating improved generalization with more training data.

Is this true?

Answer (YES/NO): NO